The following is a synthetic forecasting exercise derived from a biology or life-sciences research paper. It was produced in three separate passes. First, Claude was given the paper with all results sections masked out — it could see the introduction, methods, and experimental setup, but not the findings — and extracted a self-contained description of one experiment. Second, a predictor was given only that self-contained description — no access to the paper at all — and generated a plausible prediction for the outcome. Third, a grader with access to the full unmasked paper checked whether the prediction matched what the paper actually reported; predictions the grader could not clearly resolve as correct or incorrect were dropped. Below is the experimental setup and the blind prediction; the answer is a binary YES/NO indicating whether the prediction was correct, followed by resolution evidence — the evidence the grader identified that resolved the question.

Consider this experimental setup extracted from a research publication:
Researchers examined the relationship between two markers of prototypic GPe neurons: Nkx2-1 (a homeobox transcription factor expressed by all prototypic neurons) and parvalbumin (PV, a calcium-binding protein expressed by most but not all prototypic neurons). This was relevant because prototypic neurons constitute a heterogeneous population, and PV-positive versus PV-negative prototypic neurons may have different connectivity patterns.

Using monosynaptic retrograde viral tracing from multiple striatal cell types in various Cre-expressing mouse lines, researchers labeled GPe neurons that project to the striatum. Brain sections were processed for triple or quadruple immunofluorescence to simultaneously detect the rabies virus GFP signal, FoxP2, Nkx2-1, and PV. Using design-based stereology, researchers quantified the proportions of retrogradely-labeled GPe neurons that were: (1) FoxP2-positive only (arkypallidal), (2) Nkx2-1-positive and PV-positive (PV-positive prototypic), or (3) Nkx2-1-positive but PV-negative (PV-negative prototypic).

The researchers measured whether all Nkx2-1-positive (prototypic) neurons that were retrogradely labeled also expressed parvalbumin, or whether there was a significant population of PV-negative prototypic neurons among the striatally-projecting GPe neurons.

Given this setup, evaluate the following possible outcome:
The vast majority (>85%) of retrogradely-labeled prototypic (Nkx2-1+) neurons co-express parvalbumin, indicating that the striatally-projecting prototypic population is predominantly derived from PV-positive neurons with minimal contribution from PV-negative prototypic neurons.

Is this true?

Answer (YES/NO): NO